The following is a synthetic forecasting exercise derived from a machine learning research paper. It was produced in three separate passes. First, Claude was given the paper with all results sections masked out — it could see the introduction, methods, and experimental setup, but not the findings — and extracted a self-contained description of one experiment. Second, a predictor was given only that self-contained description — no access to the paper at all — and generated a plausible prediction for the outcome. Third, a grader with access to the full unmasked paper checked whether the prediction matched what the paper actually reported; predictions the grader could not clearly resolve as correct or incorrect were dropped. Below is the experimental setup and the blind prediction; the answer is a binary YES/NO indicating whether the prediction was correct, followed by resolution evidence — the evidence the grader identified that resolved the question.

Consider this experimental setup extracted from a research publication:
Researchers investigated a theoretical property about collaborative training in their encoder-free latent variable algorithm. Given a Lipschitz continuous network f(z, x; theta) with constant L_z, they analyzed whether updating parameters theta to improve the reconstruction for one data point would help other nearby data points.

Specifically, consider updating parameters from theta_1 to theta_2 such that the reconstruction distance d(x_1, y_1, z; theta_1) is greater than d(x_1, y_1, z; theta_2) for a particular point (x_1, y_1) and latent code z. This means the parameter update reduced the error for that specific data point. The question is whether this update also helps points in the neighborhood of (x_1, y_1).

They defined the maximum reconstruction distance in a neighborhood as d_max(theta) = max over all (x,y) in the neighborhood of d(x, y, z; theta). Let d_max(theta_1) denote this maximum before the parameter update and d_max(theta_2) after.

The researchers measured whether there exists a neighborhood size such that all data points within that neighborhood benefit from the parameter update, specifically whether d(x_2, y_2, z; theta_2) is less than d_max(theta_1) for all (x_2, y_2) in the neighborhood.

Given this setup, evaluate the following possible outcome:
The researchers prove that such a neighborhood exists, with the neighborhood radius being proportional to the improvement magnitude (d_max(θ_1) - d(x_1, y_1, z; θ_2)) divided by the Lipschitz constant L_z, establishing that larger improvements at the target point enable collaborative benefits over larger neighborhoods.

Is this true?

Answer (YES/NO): NO